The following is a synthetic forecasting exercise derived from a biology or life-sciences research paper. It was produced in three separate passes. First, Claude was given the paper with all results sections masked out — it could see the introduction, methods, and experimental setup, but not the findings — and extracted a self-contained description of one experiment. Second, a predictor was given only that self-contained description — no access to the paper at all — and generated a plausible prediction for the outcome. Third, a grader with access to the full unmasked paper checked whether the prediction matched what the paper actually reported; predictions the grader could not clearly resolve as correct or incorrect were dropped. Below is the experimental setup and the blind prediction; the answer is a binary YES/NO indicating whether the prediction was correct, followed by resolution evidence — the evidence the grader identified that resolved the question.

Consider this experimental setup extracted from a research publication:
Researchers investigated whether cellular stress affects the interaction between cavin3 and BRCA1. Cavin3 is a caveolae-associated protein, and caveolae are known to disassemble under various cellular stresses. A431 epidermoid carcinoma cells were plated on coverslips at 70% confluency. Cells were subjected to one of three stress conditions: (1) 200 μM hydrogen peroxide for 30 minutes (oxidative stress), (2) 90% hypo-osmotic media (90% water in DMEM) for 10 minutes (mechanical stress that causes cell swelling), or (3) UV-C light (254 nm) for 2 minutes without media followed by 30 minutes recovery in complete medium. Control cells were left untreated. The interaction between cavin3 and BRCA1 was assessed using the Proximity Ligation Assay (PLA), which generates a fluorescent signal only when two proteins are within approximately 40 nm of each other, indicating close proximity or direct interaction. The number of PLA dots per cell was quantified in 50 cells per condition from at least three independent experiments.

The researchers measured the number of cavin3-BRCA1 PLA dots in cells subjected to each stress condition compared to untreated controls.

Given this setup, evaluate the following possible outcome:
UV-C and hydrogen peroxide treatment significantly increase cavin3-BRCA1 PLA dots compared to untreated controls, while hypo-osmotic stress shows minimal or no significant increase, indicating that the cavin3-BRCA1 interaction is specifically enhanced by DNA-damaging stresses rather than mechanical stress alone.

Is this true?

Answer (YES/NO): NO